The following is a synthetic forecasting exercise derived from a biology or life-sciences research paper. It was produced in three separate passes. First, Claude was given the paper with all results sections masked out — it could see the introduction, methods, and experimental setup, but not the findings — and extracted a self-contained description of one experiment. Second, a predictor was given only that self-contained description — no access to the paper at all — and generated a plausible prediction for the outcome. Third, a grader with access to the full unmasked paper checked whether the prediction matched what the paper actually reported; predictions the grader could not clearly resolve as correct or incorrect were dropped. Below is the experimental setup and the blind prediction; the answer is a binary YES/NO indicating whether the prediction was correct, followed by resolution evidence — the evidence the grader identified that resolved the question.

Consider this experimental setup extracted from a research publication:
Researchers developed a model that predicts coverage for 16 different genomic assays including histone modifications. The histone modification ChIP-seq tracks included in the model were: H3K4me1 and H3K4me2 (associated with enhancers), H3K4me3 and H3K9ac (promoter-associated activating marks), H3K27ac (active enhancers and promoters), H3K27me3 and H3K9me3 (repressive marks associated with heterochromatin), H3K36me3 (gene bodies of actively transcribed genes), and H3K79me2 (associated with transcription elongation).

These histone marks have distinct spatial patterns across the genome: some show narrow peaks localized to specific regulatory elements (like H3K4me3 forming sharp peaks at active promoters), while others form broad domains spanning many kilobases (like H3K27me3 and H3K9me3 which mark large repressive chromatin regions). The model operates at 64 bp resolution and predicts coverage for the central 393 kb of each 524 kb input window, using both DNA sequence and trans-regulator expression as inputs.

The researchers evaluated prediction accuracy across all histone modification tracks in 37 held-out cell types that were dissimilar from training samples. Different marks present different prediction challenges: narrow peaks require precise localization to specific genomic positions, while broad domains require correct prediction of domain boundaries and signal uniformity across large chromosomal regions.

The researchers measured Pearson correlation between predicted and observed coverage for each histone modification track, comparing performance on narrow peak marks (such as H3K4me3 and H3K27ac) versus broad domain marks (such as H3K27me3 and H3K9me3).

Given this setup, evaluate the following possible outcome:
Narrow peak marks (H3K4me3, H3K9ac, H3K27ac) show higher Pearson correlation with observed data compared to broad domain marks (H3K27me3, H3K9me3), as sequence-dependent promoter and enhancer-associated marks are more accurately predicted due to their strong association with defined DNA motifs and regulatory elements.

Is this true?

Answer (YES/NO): YES